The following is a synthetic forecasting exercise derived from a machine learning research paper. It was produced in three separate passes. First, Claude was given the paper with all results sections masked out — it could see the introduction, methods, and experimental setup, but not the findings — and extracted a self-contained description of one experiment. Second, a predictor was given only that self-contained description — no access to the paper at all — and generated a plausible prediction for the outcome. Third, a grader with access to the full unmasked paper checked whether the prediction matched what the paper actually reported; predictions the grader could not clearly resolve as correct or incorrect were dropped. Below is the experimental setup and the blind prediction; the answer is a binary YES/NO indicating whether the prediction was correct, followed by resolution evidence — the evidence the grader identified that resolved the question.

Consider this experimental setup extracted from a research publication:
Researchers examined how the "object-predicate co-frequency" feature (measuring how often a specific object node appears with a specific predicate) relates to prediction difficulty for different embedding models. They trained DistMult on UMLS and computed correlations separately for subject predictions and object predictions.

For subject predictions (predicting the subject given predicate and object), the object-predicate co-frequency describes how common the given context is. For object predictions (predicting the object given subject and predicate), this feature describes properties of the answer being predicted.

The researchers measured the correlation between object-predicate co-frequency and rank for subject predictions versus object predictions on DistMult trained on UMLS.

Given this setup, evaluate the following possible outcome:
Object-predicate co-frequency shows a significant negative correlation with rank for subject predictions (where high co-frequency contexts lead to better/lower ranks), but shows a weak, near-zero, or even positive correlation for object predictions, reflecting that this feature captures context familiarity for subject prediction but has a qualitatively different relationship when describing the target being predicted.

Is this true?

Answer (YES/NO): NO